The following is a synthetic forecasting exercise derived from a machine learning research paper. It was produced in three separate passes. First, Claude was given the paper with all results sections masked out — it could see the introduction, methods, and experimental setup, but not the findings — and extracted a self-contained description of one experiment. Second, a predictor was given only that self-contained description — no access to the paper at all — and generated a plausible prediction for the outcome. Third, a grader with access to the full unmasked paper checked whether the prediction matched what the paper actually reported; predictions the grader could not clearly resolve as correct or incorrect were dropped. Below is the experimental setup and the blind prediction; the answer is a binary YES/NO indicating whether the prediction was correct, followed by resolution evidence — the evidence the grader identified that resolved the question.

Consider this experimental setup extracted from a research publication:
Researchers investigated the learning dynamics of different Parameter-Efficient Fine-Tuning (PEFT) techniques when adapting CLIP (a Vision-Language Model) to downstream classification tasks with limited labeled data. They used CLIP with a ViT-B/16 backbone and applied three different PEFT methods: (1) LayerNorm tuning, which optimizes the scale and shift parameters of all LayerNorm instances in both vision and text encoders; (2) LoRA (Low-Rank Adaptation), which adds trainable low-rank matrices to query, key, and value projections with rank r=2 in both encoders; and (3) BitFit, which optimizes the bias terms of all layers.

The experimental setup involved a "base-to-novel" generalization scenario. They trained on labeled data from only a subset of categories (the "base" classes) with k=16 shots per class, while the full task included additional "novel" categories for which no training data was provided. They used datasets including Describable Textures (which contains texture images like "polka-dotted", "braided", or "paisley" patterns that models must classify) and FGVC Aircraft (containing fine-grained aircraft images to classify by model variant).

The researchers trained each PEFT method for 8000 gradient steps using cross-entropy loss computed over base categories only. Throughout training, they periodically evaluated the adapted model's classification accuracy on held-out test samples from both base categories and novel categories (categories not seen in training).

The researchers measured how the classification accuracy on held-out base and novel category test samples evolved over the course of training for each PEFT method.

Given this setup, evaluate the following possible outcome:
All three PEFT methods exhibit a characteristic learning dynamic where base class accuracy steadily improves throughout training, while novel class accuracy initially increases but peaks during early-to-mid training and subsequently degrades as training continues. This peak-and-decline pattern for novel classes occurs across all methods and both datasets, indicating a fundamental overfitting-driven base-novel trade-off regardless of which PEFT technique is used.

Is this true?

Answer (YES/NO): YES